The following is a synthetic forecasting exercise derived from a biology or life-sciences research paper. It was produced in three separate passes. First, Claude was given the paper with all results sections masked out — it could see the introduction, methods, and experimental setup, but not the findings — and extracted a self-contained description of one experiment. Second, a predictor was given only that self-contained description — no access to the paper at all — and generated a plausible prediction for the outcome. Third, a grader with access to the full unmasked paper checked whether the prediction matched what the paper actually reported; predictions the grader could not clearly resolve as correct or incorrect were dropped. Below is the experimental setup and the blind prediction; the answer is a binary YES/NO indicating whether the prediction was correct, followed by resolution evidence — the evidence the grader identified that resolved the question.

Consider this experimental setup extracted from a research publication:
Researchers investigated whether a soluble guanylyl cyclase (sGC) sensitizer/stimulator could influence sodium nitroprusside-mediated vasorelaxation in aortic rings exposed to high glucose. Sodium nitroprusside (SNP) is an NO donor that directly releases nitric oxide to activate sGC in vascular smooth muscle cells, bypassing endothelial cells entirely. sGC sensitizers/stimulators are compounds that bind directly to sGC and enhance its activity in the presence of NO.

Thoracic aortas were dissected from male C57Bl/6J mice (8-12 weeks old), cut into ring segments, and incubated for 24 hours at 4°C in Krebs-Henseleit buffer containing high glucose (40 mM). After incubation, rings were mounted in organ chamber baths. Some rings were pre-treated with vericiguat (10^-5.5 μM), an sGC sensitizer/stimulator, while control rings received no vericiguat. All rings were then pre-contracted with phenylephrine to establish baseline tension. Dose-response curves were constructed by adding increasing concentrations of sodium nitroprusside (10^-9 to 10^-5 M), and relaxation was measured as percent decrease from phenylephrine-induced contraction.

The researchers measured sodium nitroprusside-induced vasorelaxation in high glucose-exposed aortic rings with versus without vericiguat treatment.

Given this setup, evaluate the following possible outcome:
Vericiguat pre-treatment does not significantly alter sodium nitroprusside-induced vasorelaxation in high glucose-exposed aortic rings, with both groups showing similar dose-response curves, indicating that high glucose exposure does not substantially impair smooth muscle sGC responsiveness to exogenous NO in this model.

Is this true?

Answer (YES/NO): YES